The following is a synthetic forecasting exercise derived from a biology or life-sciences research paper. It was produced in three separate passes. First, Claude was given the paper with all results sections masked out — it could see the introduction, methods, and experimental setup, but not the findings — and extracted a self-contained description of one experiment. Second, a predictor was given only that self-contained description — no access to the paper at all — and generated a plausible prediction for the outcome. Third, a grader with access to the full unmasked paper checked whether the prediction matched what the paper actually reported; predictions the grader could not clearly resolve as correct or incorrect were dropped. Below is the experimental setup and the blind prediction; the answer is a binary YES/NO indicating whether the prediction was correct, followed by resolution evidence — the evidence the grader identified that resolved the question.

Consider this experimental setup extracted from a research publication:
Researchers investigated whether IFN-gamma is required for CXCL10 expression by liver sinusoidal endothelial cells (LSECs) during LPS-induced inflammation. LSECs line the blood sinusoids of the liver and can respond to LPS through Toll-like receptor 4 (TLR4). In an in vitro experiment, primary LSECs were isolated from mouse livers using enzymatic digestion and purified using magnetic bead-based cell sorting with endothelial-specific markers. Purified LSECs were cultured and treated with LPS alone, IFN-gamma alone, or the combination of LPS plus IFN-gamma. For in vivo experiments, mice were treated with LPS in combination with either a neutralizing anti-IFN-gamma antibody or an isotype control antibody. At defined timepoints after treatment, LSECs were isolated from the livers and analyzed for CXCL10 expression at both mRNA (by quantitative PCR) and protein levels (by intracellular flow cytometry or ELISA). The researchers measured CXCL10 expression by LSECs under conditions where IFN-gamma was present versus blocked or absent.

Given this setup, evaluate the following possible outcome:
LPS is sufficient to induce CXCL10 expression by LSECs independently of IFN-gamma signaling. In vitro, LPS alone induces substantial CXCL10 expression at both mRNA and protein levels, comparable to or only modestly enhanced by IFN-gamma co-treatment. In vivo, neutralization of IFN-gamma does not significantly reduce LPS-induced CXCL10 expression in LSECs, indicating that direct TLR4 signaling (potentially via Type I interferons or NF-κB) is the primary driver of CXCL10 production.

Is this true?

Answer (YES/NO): NO